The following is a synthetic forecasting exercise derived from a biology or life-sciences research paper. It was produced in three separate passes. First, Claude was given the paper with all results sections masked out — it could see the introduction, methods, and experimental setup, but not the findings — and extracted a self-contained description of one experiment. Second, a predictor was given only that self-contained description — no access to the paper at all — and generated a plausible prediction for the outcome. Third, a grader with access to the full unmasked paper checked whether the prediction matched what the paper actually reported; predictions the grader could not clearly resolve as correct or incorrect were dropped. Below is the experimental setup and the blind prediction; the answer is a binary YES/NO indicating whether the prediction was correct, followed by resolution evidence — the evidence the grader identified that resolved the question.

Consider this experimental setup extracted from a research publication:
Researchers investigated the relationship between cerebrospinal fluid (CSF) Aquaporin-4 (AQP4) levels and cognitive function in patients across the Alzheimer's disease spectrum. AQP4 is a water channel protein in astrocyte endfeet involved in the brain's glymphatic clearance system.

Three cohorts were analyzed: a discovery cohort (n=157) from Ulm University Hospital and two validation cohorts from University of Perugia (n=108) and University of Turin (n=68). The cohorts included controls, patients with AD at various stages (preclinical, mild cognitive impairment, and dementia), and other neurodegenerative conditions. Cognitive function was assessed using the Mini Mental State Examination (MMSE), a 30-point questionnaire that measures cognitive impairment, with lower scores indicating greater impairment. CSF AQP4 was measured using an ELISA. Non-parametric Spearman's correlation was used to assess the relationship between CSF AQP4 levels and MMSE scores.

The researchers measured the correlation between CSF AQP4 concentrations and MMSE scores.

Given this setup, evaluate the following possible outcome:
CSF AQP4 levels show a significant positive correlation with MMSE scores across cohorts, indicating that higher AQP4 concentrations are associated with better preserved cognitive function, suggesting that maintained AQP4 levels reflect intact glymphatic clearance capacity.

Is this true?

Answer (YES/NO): NO